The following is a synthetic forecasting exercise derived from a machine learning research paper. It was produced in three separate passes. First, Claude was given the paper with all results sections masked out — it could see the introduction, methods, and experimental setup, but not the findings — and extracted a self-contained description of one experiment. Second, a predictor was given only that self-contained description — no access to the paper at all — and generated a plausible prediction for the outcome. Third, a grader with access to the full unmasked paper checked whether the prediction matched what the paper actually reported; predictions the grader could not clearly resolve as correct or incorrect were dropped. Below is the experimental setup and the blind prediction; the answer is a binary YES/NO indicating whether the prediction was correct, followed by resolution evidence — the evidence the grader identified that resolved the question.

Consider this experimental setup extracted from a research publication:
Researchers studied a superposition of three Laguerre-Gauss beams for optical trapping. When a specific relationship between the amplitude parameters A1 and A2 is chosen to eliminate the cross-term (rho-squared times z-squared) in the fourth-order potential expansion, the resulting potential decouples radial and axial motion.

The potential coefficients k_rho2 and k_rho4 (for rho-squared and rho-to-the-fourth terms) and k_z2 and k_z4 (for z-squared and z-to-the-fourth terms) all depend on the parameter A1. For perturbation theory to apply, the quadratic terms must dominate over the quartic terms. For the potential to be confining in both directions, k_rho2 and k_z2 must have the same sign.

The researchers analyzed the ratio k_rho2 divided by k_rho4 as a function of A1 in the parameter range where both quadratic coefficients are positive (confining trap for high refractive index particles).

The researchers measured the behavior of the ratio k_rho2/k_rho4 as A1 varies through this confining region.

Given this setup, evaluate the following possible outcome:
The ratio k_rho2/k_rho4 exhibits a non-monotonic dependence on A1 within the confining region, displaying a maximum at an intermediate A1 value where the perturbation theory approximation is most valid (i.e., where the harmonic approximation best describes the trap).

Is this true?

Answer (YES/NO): NO